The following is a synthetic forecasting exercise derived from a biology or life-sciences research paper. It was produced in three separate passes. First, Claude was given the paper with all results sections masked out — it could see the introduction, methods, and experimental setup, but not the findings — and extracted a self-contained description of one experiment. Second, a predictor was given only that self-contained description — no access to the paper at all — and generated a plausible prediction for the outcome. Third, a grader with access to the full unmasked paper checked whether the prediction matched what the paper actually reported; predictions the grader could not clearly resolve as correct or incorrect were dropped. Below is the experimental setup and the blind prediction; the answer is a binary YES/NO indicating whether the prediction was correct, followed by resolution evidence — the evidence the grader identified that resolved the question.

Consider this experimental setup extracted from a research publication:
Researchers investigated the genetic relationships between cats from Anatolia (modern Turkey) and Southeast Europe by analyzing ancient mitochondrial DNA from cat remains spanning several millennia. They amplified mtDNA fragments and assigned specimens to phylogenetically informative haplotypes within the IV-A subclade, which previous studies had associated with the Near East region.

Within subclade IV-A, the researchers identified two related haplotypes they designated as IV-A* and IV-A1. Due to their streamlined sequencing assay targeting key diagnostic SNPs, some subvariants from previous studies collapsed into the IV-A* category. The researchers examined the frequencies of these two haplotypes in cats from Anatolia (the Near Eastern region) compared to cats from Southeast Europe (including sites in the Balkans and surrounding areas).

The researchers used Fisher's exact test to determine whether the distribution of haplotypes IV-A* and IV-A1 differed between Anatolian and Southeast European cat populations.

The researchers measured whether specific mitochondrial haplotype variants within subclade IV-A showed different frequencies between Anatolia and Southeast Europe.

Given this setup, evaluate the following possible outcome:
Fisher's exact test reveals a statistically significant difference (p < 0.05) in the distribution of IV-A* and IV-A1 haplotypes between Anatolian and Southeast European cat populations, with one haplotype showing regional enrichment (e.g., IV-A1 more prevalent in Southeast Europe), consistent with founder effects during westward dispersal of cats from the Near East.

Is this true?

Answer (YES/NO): YES